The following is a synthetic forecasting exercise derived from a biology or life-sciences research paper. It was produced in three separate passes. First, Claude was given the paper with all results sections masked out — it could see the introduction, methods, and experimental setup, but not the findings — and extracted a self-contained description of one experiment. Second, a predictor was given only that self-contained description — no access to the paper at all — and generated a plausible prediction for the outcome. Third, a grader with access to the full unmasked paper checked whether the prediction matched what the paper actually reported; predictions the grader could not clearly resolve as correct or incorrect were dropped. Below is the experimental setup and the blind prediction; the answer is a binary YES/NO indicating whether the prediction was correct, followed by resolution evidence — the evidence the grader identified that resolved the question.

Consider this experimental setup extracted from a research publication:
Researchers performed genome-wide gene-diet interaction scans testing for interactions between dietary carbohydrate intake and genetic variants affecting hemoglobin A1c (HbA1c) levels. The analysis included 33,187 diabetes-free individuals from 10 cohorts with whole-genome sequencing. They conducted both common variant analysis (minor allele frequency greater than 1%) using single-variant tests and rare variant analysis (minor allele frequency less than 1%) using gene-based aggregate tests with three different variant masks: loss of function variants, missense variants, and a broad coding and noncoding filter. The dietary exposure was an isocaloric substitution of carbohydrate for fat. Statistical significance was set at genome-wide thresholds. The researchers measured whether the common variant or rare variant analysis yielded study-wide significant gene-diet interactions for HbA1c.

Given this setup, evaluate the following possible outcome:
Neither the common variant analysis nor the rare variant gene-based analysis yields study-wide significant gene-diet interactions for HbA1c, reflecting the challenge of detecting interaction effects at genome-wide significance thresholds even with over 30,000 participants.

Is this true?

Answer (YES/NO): NO